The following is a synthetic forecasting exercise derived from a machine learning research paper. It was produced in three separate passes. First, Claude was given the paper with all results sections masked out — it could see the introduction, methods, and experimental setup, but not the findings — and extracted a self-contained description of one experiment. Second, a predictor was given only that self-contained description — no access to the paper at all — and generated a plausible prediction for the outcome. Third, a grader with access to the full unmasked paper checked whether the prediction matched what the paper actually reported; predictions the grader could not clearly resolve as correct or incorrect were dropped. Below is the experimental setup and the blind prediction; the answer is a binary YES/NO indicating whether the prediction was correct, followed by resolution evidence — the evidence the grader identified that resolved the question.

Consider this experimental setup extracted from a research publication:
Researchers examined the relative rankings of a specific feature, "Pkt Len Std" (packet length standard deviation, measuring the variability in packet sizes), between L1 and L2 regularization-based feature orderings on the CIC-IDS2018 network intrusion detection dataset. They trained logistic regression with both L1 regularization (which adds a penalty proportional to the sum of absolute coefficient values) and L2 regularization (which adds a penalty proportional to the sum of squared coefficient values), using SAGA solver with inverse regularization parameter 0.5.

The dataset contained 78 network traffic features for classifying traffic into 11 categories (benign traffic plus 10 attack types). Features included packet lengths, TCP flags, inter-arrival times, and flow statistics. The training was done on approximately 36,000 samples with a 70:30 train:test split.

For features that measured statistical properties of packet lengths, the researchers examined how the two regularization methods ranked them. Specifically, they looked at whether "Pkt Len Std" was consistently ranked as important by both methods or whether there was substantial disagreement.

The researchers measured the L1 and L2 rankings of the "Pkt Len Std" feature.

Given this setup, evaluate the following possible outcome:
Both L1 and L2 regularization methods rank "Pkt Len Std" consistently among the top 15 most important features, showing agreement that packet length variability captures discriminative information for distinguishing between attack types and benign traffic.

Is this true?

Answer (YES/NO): NO